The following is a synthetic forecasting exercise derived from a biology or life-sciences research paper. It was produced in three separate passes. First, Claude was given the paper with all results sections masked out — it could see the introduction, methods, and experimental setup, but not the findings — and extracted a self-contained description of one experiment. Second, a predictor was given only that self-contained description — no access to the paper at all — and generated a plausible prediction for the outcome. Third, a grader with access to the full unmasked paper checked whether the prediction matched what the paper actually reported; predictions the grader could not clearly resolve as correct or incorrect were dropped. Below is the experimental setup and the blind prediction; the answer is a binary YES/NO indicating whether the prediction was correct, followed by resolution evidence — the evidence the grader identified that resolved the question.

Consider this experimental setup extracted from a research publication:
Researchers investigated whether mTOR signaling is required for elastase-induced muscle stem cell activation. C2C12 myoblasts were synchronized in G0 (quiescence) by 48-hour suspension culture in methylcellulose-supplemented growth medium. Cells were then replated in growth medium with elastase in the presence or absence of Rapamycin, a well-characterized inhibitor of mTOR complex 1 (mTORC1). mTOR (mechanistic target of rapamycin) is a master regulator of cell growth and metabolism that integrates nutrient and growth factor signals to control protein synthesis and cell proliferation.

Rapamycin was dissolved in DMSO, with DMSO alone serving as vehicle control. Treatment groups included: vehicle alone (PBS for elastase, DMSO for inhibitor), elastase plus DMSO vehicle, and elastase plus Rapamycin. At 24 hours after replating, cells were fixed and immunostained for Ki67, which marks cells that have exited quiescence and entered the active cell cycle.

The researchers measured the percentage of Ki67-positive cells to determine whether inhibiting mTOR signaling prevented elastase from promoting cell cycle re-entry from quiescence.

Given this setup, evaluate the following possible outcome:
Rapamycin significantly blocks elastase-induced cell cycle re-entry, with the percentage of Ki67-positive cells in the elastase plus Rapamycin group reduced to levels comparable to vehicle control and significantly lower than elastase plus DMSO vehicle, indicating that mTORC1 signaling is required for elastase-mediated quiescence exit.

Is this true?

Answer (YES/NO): YES